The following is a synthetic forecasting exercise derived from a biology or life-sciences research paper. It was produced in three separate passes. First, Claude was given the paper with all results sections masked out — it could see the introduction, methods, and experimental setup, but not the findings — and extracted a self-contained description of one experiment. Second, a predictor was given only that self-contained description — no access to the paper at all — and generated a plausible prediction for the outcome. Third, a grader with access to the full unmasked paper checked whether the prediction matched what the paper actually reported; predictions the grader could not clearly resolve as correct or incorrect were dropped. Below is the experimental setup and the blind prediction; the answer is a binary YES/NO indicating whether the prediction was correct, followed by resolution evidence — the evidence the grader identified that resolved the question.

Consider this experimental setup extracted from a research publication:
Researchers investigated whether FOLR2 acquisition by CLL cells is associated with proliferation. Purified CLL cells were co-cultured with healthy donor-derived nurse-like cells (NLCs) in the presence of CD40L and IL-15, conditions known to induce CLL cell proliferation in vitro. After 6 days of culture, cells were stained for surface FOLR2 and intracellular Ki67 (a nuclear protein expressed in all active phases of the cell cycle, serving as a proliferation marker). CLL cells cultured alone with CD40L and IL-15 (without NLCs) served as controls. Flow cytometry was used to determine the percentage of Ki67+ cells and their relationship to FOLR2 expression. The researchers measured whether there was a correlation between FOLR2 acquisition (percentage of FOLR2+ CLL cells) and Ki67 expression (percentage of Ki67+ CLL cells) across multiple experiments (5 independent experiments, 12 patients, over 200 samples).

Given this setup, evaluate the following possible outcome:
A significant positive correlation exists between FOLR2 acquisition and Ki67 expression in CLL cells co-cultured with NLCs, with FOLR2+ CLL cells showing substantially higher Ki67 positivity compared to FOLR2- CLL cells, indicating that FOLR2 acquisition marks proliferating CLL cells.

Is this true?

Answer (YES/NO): YES